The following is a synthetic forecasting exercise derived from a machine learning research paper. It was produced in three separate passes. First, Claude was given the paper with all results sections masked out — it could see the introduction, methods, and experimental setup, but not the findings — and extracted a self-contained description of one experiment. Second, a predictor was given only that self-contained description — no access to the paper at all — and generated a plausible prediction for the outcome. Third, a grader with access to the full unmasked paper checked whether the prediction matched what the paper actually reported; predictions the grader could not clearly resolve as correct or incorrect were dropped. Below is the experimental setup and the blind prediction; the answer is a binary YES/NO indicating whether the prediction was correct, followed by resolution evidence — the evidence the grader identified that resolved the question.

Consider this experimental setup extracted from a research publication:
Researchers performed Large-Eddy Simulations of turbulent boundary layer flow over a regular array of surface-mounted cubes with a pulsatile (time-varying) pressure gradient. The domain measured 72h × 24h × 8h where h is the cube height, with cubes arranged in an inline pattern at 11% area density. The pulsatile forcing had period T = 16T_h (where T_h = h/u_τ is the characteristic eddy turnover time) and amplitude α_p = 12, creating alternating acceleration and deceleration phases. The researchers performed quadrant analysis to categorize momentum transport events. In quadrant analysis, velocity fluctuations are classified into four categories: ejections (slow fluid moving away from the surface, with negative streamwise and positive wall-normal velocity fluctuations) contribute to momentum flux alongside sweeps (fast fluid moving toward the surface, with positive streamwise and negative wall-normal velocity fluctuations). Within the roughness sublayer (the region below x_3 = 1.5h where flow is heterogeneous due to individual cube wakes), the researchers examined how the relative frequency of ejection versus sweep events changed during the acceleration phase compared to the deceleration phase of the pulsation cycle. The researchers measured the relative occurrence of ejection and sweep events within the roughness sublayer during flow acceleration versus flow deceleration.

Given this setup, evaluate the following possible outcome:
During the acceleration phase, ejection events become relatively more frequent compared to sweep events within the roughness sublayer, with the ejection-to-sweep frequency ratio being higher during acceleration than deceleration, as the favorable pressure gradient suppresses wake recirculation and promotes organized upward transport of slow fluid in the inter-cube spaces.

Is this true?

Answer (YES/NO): NO